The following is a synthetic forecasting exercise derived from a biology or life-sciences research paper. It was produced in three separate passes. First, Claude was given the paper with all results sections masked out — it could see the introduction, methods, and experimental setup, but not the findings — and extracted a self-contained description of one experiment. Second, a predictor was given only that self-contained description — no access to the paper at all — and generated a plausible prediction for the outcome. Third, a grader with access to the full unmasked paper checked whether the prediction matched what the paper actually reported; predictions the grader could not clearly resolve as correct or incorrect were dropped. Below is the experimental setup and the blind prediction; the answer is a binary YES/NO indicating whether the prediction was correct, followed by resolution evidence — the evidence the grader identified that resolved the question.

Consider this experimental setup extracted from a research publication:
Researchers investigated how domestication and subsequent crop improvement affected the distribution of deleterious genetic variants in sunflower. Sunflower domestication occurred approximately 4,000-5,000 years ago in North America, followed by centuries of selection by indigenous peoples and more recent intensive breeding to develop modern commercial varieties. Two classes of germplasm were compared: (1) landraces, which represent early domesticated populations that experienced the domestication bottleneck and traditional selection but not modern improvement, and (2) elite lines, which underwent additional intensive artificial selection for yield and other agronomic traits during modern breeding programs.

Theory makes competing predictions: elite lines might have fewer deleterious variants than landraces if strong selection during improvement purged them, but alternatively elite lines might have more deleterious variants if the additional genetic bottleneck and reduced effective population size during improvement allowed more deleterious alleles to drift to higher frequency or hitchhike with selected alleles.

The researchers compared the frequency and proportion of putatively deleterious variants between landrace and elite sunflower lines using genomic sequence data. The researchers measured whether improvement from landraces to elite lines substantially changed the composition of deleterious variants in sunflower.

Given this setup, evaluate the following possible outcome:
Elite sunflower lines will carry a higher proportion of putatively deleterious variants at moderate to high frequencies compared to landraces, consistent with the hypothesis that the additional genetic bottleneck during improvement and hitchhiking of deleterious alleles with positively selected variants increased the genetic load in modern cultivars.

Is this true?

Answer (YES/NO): NO